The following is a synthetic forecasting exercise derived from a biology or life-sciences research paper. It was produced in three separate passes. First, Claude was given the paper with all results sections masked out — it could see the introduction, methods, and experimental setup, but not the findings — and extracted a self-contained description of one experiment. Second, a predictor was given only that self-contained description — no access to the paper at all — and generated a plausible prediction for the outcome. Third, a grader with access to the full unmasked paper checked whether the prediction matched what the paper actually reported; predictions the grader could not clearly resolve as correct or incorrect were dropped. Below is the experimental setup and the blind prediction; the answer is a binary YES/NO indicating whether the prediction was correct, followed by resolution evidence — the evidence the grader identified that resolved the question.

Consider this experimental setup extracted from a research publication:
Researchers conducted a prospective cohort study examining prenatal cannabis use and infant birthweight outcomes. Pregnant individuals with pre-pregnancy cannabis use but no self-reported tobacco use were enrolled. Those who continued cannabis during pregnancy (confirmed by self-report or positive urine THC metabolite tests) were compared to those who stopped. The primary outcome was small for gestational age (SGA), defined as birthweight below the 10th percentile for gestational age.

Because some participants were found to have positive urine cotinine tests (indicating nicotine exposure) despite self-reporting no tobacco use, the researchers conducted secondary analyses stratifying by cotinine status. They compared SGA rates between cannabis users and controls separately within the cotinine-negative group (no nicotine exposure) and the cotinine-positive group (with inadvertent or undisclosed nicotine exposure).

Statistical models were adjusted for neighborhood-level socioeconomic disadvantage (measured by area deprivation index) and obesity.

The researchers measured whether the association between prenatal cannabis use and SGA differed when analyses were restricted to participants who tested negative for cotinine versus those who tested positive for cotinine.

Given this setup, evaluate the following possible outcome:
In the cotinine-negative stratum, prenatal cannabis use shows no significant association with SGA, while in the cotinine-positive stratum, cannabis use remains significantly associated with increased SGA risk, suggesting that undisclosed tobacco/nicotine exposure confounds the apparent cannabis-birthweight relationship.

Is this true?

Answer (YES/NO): YES